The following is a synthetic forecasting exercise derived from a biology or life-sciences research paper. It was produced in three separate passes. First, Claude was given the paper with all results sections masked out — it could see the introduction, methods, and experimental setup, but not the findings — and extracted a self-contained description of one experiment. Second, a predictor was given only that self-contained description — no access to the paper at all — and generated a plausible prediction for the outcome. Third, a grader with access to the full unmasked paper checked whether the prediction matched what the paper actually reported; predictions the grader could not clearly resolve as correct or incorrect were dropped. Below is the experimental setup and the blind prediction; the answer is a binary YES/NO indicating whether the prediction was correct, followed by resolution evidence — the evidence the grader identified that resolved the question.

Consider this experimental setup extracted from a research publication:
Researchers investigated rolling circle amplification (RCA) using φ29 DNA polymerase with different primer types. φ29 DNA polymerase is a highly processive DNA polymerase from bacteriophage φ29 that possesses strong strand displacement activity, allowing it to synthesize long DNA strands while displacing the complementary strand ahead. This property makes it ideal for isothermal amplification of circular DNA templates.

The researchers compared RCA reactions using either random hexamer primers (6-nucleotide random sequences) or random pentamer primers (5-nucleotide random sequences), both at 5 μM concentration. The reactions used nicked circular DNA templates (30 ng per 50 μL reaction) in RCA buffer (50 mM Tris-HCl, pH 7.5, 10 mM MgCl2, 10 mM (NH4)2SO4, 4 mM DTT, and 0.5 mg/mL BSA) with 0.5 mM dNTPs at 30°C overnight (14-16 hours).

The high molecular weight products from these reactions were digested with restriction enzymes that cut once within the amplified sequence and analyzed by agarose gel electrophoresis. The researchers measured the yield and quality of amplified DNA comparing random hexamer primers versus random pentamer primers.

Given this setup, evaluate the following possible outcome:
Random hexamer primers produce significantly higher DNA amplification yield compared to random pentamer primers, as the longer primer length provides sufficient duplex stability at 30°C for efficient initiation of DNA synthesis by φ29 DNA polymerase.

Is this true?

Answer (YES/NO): NO